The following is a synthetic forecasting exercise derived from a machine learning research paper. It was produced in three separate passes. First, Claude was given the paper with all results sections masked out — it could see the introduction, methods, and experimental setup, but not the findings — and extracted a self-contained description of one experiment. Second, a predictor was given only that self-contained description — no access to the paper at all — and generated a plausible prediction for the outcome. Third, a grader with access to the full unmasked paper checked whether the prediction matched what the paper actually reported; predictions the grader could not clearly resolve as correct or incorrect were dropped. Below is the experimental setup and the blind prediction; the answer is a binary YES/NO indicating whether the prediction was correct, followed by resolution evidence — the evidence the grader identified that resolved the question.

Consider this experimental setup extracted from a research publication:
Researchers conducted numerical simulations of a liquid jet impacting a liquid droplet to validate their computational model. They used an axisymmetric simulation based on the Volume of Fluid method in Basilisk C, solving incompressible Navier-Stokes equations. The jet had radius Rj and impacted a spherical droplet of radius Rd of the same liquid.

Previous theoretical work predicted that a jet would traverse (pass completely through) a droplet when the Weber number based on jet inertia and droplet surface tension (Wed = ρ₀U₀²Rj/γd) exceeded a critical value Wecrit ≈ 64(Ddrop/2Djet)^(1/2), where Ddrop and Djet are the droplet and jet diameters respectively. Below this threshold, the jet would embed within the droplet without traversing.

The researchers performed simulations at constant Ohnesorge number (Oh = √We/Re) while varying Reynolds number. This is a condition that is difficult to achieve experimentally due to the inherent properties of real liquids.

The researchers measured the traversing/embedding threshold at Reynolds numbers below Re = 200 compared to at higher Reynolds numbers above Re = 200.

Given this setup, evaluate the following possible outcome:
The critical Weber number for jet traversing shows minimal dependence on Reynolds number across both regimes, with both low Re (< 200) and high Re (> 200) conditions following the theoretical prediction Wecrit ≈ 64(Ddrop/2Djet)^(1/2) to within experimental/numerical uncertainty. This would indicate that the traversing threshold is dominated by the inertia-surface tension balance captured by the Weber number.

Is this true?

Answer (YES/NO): NO